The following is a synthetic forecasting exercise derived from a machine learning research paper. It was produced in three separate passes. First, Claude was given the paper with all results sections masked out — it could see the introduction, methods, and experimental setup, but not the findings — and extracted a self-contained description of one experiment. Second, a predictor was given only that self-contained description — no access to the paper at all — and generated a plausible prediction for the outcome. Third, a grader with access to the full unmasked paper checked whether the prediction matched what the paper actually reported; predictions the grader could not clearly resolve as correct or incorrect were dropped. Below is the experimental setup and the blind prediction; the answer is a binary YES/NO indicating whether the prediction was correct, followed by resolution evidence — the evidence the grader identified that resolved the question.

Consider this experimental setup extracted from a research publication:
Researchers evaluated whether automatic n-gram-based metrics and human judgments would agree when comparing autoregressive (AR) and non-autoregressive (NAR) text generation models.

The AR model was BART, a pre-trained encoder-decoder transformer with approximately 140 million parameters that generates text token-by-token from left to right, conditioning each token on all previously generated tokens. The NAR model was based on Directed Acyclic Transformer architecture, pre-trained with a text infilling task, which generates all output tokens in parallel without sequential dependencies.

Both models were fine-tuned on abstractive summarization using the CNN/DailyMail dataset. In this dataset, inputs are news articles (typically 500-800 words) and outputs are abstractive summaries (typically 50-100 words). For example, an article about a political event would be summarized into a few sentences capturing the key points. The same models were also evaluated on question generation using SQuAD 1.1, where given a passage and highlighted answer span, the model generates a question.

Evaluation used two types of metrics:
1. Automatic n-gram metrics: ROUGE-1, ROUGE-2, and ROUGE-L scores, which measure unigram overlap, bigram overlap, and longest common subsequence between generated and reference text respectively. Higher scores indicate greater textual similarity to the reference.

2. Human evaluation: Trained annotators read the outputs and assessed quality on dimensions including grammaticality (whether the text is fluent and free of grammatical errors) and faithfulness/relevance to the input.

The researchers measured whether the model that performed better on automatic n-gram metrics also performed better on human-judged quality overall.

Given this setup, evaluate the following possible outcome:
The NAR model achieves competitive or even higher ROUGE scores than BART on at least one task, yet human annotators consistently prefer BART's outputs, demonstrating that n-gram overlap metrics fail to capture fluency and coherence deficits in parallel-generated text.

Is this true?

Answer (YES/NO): NO